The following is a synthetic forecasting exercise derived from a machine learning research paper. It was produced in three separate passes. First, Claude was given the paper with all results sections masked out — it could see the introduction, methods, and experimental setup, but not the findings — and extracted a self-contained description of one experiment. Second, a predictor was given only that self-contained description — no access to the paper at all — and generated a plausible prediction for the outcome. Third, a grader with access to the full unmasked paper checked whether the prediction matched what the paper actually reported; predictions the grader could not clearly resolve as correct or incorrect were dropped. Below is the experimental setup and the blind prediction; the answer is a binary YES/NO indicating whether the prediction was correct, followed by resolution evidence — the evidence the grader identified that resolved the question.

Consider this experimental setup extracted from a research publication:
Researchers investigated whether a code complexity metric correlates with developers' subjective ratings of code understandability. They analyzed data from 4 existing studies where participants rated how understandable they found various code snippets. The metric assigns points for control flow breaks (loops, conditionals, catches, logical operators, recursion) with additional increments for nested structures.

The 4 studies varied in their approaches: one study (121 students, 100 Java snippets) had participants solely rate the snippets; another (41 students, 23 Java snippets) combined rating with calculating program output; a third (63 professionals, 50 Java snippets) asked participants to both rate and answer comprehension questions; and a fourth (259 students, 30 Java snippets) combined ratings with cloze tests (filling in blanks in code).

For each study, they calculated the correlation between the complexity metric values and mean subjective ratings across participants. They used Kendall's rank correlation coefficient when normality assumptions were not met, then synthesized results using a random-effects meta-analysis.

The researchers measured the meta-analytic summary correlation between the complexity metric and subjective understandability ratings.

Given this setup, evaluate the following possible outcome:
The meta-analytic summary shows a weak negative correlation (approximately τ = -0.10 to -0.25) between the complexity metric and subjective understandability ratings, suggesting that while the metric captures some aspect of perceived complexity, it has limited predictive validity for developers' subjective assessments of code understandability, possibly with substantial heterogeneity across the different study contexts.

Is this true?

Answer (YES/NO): NO